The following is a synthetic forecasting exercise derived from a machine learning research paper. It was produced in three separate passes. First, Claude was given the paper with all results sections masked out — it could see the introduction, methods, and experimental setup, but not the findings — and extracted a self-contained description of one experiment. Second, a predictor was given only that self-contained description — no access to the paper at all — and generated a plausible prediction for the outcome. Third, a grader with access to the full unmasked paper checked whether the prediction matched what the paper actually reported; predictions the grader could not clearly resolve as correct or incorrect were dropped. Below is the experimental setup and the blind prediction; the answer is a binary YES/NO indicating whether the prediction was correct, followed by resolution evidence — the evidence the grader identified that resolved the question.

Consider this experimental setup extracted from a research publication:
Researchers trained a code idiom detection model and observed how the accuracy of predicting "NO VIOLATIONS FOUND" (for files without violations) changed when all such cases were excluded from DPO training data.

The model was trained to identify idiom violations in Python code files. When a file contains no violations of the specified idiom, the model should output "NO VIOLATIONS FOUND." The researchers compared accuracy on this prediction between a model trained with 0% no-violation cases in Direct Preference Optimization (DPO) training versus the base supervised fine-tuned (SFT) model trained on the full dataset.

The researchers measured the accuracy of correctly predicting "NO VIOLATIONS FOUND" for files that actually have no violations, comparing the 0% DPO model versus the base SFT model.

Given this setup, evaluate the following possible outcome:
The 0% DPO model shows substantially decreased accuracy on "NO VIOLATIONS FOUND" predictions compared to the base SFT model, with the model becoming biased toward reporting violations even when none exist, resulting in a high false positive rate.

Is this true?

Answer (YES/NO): YES